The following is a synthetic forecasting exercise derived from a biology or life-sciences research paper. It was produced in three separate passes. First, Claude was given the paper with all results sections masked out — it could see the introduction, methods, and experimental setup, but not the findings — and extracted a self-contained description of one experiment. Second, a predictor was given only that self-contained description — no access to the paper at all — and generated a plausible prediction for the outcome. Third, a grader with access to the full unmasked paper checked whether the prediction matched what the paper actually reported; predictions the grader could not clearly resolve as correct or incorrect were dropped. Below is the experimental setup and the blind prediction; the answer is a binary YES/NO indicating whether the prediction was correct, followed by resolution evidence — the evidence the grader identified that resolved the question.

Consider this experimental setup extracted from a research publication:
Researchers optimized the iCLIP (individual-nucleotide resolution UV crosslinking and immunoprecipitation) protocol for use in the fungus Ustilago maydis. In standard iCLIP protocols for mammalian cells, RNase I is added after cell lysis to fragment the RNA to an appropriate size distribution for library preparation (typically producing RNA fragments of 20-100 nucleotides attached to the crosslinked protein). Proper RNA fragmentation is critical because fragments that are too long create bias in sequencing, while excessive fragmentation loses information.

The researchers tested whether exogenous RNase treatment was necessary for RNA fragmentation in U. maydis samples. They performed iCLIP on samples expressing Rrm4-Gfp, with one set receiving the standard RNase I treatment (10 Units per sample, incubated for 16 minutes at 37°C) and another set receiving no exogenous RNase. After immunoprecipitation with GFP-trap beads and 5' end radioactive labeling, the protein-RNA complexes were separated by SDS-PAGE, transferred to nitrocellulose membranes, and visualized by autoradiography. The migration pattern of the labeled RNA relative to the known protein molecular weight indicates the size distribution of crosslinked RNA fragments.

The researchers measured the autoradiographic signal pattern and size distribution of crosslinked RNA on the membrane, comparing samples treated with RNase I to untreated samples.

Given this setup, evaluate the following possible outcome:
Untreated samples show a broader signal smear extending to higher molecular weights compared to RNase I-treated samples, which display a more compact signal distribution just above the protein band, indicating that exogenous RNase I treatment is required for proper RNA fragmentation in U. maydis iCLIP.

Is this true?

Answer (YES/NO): NO